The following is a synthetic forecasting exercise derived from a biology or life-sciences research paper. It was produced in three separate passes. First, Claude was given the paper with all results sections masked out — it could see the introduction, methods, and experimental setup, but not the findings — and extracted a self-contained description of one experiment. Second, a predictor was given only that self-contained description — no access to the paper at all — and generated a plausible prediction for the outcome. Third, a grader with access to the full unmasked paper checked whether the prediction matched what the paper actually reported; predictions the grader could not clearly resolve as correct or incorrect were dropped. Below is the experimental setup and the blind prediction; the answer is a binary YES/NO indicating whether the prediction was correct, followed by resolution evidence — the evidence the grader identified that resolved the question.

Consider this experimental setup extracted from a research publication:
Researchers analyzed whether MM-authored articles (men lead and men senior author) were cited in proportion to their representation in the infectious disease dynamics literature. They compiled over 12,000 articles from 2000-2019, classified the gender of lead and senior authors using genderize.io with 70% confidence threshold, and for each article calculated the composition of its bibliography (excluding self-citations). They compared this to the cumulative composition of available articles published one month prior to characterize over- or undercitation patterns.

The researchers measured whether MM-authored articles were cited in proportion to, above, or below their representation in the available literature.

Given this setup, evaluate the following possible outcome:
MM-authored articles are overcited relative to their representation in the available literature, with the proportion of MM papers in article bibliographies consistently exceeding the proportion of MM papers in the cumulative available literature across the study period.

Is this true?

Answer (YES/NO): YES